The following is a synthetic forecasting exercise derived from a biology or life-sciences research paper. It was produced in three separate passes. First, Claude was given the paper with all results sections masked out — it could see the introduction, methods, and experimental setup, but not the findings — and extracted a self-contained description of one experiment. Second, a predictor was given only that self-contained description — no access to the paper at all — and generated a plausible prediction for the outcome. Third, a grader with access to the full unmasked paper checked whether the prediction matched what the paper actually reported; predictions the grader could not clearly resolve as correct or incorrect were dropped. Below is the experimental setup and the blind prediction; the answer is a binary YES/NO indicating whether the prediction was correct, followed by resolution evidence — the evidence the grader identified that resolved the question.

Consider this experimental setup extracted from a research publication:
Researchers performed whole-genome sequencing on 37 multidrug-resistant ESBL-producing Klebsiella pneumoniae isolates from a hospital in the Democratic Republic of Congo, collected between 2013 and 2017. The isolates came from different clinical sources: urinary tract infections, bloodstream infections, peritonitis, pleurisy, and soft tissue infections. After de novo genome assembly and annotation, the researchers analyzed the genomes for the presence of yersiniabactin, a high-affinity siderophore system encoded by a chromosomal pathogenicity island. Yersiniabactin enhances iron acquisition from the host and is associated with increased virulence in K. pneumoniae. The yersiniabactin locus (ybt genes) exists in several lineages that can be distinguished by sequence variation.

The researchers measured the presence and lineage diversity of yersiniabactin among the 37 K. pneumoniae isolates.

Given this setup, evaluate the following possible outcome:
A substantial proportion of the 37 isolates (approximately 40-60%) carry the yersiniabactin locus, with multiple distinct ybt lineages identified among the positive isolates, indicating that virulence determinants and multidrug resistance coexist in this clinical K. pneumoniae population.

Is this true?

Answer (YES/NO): NO